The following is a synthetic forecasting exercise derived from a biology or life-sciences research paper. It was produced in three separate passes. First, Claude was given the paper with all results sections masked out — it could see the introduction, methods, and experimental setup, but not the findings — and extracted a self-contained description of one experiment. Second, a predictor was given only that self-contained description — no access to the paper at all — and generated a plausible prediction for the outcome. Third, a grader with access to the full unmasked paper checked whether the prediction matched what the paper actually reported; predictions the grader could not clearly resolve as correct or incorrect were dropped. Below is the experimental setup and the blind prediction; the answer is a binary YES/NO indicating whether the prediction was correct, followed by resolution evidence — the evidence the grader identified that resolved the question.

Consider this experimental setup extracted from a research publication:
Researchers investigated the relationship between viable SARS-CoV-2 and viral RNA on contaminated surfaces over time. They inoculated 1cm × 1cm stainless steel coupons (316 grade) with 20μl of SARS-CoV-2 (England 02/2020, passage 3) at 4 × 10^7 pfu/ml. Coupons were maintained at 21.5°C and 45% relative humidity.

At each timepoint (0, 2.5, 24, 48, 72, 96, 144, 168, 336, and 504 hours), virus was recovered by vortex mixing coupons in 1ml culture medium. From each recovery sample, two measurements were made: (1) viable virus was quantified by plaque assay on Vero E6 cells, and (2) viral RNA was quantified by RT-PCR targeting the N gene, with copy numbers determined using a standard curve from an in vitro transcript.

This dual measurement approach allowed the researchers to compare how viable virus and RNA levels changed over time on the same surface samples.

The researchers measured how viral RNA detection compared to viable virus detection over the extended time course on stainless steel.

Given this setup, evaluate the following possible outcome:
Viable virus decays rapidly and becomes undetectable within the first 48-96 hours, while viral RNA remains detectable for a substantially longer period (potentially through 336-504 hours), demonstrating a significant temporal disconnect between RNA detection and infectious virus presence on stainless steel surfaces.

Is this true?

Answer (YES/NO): NO